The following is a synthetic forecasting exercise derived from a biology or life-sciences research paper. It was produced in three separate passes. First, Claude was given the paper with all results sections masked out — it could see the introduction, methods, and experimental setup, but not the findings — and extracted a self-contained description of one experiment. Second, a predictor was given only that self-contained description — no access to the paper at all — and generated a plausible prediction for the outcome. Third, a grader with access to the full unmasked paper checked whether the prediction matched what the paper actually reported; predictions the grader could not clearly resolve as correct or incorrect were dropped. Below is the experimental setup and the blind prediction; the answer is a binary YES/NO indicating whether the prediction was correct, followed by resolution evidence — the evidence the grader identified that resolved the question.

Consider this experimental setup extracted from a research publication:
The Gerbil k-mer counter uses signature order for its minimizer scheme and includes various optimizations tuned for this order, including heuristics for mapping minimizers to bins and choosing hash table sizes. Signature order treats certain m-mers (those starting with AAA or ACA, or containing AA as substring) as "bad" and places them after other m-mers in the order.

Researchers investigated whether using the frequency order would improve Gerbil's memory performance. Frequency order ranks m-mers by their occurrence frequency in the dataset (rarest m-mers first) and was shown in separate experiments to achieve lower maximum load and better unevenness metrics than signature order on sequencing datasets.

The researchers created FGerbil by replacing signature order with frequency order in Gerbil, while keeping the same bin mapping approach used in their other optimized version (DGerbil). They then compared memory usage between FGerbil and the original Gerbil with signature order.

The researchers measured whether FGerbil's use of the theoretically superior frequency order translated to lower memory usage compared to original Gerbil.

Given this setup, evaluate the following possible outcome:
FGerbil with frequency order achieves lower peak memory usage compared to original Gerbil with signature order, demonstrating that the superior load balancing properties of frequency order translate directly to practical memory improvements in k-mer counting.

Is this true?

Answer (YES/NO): NO